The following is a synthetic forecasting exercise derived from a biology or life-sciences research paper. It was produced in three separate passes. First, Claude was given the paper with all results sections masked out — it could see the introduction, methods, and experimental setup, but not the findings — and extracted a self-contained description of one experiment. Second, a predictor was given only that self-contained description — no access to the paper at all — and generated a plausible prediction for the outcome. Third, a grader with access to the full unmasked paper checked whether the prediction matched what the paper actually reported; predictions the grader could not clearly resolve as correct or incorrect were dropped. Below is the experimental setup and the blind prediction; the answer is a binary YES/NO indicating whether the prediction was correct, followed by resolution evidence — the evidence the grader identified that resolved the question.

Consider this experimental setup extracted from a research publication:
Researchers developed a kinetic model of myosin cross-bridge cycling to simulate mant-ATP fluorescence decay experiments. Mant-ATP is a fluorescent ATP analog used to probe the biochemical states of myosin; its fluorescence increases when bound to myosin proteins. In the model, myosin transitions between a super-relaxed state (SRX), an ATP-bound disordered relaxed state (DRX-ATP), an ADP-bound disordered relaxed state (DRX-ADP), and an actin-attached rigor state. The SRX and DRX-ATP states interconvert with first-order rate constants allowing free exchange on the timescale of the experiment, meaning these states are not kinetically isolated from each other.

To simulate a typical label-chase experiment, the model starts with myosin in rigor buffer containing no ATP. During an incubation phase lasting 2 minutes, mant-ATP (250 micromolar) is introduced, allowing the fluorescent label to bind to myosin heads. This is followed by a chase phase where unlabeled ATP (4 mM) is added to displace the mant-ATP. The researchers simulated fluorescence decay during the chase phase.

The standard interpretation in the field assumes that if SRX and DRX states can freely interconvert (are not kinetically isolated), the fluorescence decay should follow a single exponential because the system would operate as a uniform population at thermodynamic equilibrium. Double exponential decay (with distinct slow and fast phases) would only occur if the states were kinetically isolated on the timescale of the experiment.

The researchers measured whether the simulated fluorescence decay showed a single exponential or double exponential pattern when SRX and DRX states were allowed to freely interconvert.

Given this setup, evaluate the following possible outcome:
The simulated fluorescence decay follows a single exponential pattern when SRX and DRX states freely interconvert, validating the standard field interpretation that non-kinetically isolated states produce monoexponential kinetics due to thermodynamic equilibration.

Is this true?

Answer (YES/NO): NO